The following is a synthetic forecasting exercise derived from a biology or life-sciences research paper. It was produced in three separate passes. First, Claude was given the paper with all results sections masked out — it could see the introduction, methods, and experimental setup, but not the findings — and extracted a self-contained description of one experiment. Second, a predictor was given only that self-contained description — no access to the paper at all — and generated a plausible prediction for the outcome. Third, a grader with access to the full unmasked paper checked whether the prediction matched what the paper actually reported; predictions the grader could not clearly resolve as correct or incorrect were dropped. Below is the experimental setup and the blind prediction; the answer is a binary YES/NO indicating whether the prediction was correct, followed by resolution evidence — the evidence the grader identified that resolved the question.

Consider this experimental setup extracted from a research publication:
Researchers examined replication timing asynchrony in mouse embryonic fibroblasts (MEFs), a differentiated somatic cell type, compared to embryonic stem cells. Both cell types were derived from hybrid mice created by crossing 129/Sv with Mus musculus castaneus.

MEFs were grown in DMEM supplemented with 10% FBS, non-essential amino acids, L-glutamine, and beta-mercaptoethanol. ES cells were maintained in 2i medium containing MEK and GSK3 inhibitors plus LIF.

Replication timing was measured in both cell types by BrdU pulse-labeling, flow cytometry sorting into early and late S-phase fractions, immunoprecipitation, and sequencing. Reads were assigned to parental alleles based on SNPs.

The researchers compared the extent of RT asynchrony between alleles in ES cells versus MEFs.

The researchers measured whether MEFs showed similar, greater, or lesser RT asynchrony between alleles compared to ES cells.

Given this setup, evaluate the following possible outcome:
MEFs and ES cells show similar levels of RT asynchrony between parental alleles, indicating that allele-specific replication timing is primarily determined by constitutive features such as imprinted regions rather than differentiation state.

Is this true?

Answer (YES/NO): NO